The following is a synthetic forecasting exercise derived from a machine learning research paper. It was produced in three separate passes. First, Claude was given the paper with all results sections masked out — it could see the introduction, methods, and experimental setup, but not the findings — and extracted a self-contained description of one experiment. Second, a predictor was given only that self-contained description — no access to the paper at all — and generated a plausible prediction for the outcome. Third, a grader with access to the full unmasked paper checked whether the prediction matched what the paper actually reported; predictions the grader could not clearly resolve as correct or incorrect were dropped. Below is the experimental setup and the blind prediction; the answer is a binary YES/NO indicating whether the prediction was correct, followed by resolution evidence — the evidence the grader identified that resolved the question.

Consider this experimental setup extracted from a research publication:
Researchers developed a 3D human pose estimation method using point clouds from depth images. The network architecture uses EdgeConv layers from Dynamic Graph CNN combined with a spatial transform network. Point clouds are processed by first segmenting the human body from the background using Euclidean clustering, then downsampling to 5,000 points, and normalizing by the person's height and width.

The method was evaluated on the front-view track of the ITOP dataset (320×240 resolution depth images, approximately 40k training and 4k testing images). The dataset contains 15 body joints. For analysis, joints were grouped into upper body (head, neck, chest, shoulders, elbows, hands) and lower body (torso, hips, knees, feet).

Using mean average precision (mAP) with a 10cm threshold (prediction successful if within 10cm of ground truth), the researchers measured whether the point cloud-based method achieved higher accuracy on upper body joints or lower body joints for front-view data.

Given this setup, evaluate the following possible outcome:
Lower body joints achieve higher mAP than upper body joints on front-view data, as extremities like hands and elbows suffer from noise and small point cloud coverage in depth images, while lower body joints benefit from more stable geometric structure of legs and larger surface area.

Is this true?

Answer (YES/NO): YES